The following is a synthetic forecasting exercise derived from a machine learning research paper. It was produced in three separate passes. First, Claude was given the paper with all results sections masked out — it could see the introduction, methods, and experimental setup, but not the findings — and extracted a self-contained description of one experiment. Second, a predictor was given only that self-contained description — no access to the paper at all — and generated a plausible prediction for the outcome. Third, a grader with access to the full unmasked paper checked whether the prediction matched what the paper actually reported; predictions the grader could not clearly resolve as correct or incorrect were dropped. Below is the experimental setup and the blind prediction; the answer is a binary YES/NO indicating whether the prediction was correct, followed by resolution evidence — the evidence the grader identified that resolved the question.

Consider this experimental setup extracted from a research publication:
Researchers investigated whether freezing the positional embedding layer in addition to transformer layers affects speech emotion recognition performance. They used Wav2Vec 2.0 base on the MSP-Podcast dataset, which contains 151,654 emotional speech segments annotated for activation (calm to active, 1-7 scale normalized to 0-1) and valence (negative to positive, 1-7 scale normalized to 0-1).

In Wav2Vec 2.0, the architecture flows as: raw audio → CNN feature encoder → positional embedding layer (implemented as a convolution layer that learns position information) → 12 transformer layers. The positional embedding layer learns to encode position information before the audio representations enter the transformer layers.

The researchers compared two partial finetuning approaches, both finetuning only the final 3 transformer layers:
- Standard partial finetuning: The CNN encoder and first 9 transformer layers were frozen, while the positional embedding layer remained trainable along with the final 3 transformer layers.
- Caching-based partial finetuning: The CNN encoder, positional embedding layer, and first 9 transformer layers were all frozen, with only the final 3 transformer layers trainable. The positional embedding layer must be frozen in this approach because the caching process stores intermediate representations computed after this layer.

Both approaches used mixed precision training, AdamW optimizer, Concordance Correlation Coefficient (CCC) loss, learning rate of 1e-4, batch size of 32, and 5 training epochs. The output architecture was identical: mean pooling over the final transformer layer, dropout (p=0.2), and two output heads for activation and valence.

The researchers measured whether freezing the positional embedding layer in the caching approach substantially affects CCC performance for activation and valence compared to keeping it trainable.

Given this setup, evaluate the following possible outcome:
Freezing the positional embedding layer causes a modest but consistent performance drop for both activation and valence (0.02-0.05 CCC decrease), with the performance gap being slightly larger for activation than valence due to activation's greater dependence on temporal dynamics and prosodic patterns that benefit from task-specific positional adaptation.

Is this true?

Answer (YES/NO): NO